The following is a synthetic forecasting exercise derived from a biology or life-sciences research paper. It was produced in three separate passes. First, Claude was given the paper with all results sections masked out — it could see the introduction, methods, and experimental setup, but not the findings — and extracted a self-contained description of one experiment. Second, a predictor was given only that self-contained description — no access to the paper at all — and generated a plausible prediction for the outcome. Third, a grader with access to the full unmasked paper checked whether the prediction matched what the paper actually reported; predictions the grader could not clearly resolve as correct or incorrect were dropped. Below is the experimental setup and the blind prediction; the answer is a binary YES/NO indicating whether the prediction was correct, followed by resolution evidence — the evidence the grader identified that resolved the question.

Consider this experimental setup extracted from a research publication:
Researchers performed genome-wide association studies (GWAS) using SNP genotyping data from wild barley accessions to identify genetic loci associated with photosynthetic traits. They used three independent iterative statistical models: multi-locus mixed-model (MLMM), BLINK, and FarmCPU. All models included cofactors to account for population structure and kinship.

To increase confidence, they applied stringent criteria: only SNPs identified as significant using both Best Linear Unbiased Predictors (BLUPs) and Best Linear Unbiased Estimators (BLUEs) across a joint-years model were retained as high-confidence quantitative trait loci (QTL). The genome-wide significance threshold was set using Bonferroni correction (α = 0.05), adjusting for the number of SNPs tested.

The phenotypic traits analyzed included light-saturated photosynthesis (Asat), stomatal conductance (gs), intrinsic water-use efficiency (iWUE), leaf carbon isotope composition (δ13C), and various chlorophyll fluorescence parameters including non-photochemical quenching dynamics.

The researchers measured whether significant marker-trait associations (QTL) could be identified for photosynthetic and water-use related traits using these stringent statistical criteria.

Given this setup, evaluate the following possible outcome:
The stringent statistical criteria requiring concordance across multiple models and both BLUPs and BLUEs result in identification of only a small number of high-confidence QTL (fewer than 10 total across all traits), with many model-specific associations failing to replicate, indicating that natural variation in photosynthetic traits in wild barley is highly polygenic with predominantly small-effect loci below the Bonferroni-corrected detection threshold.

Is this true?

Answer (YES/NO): NO